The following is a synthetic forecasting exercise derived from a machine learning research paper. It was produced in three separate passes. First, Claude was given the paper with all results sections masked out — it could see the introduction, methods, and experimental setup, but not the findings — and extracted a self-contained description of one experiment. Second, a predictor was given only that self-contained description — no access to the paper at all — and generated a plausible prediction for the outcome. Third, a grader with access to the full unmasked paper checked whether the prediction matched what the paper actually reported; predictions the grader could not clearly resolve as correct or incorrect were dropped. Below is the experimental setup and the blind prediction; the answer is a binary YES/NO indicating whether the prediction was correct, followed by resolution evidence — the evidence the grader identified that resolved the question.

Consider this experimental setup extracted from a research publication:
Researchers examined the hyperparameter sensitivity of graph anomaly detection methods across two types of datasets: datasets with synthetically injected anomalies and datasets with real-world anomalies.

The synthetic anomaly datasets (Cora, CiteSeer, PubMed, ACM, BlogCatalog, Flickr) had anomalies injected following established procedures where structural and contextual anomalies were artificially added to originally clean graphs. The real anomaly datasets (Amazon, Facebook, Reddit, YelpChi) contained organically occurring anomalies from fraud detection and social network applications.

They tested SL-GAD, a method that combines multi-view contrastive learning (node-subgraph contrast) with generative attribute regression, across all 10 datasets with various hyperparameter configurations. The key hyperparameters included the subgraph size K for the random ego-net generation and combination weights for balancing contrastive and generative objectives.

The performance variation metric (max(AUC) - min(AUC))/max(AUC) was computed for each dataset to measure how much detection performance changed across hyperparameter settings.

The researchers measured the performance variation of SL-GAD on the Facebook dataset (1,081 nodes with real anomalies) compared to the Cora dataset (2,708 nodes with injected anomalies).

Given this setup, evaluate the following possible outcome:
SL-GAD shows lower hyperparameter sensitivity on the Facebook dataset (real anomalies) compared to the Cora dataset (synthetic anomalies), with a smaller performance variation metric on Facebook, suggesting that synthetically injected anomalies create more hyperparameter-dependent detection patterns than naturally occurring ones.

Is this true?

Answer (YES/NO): NO